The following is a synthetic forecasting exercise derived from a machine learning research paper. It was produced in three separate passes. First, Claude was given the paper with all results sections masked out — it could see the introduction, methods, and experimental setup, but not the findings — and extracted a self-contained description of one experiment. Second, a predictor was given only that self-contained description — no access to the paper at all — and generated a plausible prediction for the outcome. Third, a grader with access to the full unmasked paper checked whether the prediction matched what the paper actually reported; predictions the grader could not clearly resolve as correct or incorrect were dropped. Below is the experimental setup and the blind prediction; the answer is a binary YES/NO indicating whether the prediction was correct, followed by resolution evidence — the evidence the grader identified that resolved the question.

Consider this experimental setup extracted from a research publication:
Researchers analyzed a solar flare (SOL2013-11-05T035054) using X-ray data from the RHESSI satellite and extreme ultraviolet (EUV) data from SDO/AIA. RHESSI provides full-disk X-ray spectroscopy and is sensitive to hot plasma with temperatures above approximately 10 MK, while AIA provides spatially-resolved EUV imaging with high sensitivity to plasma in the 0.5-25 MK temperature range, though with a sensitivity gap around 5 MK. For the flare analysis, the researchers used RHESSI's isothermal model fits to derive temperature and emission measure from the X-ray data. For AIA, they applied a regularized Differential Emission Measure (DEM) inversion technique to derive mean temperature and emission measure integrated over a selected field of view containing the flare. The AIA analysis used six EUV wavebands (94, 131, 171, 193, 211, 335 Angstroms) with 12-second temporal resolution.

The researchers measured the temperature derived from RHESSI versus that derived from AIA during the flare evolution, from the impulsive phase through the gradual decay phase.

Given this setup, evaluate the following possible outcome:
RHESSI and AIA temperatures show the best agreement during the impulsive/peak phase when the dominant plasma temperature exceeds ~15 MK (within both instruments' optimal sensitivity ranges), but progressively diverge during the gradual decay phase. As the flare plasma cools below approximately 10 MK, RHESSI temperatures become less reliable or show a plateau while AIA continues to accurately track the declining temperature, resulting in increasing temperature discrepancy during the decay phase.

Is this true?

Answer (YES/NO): NO